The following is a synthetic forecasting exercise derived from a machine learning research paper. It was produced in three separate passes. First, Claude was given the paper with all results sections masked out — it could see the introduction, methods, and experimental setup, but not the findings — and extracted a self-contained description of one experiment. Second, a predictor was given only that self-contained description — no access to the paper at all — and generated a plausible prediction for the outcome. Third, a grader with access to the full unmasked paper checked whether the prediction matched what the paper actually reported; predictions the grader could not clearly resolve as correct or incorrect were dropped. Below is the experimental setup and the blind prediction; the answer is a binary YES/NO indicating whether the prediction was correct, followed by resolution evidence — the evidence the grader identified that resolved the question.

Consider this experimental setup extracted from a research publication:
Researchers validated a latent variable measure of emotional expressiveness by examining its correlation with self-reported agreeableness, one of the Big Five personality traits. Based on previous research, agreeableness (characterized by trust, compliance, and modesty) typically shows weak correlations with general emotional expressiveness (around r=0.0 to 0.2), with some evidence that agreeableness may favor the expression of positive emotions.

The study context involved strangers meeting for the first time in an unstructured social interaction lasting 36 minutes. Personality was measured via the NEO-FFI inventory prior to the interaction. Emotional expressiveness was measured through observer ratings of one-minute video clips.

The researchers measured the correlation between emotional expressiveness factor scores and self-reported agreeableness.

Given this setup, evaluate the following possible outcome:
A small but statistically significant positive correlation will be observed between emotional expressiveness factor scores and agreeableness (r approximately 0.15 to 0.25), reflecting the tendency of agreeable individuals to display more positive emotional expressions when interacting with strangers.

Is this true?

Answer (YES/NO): NO